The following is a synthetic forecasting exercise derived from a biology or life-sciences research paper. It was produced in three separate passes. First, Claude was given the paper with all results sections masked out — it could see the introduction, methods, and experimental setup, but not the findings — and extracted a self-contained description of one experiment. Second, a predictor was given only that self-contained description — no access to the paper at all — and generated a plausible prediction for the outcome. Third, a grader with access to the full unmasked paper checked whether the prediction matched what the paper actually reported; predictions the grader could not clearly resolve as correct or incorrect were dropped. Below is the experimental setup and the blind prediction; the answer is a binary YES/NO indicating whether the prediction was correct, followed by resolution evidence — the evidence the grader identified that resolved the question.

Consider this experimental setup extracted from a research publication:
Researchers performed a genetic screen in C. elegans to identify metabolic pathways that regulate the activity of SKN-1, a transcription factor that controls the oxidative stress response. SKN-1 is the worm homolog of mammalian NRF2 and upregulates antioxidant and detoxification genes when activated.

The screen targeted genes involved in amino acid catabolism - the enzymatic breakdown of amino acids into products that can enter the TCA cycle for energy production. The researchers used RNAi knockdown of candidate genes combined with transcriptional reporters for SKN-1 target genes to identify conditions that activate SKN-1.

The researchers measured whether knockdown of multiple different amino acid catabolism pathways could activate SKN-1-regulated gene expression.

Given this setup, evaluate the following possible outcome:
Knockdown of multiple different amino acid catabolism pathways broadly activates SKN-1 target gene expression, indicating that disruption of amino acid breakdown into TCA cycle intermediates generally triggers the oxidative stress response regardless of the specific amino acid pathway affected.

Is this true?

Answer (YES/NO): NO